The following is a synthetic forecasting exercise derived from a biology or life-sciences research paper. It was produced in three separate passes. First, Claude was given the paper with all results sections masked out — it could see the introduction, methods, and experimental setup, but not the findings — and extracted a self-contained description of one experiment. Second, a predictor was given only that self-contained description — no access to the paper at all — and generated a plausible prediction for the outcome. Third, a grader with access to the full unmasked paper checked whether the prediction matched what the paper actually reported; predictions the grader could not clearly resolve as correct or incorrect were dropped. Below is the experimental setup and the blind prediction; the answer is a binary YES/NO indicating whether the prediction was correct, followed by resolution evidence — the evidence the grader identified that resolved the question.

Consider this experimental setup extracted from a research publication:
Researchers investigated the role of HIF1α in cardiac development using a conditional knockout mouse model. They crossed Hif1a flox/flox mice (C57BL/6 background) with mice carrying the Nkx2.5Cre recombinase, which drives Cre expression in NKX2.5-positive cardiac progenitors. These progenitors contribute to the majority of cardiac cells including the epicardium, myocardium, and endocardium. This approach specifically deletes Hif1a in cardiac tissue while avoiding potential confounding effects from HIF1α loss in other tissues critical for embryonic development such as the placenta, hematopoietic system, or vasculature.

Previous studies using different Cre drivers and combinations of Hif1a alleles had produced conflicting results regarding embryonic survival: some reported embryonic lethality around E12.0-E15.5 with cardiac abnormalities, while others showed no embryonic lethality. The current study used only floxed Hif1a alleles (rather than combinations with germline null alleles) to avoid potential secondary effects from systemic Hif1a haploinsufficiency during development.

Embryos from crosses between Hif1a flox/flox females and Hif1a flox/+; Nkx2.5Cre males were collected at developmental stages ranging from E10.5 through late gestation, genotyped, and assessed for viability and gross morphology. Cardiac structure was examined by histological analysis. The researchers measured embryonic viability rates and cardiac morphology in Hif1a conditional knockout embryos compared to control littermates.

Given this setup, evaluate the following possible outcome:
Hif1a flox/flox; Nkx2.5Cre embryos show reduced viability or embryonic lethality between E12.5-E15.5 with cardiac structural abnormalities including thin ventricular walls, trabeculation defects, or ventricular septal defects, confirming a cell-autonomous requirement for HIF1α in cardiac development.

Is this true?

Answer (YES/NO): NO